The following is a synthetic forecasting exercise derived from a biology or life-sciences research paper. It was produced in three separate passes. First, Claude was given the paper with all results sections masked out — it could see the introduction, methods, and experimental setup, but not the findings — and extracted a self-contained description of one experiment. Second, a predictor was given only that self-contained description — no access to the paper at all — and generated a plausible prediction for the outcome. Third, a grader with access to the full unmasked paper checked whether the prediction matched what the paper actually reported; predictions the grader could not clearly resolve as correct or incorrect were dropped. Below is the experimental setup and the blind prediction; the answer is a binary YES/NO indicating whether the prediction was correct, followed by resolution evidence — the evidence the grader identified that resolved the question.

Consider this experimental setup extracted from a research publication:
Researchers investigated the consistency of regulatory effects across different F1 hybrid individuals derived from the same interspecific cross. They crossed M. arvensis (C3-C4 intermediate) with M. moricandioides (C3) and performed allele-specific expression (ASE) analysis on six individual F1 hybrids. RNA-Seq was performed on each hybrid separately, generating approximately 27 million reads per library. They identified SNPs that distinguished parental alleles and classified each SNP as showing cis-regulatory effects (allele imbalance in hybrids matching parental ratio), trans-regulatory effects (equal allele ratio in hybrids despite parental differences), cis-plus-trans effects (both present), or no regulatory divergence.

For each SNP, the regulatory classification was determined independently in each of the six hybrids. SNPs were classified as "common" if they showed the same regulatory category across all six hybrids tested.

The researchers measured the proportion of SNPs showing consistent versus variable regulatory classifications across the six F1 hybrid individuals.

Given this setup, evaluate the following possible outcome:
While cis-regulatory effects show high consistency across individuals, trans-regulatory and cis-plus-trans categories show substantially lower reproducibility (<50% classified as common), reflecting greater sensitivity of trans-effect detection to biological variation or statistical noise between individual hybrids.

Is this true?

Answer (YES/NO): NO